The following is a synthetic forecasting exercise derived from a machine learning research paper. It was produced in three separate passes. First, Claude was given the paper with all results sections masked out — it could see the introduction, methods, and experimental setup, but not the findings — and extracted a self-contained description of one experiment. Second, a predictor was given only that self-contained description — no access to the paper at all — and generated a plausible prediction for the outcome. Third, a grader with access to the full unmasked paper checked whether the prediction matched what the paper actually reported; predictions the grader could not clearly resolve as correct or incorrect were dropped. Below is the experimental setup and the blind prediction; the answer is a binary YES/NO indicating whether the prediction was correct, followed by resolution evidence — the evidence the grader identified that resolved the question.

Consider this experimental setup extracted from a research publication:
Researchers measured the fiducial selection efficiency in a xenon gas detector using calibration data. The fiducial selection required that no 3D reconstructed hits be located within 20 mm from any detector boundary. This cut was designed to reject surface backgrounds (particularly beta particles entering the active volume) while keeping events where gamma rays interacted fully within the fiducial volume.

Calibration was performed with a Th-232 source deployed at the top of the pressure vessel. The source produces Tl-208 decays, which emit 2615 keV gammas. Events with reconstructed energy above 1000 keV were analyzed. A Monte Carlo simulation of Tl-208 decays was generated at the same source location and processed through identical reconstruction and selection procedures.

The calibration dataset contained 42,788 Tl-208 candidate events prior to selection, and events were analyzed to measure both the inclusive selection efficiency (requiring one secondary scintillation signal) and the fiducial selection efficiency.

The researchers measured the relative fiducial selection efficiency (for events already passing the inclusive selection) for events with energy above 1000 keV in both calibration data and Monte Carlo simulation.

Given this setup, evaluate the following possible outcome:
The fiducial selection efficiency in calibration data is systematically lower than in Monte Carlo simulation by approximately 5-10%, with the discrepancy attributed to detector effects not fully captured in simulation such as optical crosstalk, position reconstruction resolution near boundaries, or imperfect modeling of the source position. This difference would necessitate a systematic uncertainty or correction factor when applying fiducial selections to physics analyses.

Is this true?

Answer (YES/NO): NO